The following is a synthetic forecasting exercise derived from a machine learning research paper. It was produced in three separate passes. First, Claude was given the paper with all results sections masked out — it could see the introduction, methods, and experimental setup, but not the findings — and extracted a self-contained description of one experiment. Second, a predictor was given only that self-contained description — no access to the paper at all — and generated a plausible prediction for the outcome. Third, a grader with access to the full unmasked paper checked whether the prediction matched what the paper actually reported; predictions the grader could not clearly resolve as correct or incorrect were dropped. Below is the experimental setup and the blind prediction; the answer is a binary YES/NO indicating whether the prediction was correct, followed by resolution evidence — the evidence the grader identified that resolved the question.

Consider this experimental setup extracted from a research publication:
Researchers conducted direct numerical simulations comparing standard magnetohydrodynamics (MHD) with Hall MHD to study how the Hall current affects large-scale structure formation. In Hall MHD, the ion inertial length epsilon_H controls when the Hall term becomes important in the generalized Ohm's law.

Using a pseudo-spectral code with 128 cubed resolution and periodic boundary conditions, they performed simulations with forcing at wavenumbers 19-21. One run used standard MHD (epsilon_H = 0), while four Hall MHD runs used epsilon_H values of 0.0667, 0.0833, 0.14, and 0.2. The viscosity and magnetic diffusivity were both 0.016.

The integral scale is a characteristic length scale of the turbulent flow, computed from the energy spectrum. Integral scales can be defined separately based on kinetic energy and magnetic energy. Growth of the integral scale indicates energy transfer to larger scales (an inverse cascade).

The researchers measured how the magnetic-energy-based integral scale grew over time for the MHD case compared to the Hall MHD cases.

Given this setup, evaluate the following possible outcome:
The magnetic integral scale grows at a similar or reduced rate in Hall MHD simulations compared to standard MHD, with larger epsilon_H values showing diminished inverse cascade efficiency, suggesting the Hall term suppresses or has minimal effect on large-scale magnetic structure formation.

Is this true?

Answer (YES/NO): YES